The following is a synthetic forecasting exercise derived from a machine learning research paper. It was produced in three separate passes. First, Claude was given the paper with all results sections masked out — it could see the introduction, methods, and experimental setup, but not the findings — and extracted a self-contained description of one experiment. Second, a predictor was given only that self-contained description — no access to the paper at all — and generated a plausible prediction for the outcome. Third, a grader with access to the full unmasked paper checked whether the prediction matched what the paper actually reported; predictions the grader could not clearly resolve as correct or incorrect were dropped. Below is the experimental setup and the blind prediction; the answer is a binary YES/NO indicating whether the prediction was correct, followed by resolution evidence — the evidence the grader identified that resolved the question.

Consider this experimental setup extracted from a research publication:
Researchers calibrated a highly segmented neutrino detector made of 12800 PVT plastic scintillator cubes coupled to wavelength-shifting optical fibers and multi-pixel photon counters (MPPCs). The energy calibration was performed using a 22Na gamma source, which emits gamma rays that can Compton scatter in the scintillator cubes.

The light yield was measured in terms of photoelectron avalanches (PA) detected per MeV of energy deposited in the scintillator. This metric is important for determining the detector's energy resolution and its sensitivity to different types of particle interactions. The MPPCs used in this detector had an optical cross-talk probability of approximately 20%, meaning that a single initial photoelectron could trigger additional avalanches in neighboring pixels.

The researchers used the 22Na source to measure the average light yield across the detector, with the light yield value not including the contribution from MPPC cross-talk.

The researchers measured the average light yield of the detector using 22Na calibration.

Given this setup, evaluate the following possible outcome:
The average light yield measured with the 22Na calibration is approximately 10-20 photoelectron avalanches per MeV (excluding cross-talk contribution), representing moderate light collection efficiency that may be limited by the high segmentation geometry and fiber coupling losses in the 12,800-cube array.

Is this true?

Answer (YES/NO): NO